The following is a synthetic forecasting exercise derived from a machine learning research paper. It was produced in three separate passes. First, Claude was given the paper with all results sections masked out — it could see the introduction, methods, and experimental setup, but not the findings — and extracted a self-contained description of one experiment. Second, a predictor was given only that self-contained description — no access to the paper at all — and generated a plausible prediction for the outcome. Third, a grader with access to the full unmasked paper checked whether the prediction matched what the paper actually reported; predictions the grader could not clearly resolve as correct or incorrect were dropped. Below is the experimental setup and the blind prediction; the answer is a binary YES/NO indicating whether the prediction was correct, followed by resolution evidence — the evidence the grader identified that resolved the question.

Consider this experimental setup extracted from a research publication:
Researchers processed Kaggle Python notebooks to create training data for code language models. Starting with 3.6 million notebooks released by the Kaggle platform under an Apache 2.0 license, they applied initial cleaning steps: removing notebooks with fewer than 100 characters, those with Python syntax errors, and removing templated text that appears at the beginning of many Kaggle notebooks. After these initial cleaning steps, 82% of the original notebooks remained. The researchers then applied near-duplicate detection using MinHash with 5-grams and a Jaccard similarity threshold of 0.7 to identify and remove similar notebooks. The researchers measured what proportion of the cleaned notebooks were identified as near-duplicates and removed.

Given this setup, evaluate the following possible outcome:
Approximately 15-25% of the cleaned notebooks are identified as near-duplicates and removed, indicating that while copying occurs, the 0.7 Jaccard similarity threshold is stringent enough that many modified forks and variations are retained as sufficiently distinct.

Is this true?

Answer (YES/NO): NO